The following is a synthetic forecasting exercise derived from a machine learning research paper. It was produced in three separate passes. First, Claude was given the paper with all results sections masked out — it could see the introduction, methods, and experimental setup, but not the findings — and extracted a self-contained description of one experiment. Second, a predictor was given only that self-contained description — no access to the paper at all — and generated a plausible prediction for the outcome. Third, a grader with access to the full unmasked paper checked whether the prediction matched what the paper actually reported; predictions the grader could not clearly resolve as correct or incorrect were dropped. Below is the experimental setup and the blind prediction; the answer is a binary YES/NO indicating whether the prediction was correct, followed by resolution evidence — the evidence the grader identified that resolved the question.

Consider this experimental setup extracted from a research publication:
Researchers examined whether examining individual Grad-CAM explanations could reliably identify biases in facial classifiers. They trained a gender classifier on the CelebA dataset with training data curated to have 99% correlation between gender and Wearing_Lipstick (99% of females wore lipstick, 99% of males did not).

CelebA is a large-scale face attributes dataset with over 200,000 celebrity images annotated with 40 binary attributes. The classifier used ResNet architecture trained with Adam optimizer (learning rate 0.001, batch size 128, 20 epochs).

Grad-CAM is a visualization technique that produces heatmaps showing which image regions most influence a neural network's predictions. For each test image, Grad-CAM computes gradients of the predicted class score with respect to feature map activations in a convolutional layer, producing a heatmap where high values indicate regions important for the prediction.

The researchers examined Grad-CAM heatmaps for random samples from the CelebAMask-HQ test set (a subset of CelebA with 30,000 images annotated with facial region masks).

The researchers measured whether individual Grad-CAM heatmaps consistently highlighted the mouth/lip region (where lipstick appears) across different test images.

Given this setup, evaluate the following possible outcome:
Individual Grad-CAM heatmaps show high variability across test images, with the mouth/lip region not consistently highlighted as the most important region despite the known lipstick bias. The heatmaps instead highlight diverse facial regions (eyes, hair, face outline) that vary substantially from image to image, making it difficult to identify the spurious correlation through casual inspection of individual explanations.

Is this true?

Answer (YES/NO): YES